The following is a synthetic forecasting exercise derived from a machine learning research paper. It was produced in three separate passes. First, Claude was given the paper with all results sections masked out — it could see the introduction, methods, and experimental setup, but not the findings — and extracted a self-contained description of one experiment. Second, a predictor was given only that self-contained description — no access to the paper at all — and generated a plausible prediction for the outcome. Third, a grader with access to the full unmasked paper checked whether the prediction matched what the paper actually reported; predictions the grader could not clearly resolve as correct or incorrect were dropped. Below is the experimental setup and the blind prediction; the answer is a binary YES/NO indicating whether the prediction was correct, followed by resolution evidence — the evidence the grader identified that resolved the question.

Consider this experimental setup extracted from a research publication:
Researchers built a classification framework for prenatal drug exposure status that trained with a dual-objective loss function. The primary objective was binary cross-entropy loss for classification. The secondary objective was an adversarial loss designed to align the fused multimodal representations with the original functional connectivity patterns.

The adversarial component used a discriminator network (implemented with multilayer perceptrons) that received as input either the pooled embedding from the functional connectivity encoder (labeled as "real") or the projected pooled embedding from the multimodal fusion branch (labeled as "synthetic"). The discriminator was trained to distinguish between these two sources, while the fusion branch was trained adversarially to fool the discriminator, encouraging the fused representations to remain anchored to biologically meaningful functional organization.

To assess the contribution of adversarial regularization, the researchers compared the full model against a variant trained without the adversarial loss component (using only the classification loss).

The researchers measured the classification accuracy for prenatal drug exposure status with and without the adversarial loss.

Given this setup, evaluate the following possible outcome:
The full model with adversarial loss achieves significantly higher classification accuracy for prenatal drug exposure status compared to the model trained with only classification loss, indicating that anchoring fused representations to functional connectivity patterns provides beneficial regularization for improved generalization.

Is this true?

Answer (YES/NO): NO